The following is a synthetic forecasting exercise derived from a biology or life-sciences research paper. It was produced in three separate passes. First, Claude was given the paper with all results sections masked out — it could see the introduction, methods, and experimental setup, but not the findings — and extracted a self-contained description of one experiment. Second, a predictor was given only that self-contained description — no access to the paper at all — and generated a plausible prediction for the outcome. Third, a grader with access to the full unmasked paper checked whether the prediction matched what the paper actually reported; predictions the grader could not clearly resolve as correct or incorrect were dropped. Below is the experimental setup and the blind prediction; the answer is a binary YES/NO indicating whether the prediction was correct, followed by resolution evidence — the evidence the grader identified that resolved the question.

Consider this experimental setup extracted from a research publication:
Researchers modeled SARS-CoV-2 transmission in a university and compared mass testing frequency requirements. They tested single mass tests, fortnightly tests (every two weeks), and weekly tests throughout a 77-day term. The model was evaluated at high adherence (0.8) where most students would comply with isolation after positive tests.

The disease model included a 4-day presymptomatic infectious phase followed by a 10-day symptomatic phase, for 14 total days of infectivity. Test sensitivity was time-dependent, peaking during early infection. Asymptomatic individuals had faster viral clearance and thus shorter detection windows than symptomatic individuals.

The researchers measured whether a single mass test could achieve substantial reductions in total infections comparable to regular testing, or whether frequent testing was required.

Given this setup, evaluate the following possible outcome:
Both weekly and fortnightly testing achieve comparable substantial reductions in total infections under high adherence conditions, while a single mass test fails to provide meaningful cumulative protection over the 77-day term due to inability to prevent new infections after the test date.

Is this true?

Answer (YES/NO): NO